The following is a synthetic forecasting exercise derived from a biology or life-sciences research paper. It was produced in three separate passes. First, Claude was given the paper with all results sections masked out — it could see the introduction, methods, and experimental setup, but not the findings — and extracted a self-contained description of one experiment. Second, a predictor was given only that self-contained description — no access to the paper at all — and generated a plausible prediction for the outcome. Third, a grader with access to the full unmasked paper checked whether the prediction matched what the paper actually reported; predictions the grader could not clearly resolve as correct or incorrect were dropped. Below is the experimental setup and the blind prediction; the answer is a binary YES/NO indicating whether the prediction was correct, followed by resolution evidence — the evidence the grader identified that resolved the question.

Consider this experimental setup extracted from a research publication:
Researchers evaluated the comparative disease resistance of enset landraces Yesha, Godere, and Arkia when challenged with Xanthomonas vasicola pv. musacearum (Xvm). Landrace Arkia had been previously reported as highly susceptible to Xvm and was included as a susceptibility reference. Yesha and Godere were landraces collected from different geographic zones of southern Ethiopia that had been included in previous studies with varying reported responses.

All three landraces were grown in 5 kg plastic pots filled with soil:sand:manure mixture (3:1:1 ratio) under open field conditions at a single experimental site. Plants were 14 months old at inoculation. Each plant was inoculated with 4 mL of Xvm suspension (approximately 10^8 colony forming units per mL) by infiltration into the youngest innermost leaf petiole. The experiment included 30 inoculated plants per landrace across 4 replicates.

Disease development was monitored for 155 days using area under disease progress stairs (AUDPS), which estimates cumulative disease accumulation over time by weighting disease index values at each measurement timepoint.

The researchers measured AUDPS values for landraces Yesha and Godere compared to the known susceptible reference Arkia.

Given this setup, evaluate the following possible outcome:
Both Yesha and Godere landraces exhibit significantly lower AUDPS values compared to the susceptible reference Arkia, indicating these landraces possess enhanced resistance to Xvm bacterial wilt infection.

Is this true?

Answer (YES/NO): NO